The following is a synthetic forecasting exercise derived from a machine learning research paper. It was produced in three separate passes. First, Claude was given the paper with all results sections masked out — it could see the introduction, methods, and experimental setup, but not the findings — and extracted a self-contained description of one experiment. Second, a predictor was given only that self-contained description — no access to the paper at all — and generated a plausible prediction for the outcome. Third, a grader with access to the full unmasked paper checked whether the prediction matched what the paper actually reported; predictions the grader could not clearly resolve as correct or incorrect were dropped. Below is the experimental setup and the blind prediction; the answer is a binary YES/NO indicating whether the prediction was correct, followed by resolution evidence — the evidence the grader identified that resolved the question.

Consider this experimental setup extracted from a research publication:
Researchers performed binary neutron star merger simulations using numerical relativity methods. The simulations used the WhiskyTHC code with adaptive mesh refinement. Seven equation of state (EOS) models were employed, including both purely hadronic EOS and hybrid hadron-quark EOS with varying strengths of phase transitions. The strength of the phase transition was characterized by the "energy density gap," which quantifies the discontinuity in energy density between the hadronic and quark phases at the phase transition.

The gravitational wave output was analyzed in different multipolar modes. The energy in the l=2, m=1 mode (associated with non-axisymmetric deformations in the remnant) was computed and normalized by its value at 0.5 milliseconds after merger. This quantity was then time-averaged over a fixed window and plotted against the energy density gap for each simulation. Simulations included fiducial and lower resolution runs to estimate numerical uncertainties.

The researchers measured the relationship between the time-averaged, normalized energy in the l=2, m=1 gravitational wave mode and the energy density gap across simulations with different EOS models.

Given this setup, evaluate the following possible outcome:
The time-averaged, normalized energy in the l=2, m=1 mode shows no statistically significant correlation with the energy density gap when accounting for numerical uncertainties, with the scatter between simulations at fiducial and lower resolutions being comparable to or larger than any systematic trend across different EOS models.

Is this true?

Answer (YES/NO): NO